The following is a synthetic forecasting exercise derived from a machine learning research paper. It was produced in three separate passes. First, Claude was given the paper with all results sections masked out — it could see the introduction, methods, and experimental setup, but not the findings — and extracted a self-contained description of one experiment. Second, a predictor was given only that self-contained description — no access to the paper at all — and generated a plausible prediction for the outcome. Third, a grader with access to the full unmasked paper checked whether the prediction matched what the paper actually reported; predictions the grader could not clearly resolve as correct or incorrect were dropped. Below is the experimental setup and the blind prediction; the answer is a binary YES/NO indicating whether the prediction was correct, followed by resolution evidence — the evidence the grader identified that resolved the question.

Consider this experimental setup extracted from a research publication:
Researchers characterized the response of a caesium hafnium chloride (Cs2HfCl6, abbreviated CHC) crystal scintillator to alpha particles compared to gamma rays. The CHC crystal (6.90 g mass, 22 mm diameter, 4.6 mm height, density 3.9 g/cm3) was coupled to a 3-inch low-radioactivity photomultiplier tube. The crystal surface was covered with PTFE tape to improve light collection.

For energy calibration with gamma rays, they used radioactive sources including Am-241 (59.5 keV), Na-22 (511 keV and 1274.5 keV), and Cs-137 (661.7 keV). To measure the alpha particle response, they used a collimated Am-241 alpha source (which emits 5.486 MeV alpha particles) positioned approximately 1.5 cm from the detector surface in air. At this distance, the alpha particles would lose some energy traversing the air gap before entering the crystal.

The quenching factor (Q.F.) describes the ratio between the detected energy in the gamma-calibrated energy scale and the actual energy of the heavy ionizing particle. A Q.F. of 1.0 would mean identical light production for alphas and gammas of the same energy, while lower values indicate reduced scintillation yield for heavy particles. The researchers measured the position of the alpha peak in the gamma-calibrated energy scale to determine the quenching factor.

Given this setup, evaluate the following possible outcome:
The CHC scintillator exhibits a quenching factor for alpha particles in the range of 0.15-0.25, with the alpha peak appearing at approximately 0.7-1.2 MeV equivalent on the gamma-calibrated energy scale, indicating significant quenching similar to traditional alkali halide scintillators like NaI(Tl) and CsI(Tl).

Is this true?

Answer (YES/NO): NO